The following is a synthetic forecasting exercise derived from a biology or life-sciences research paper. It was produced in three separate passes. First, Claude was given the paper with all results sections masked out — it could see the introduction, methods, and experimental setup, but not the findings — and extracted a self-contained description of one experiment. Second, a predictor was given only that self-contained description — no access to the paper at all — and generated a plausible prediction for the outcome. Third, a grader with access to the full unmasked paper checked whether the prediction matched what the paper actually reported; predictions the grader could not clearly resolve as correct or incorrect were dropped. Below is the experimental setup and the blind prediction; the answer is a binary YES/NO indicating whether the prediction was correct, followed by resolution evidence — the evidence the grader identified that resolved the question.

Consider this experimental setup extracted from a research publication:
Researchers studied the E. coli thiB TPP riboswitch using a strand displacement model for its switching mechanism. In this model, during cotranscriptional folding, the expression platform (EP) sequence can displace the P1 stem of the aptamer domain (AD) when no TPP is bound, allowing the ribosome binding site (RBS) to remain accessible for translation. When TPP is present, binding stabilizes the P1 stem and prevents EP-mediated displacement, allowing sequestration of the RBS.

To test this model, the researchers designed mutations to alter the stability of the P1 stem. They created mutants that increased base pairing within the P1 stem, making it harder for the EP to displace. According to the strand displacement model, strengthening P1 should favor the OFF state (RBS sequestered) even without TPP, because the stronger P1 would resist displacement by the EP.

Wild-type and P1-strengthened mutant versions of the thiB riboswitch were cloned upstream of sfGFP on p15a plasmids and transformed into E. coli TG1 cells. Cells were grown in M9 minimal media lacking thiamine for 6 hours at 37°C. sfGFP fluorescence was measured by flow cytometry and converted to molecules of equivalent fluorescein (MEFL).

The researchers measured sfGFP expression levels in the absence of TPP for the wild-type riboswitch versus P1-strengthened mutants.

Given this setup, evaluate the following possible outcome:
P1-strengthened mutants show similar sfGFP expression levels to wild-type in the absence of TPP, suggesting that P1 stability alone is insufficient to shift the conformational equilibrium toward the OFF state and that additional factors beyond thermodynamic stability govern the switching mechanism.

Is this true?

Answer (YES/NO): NO